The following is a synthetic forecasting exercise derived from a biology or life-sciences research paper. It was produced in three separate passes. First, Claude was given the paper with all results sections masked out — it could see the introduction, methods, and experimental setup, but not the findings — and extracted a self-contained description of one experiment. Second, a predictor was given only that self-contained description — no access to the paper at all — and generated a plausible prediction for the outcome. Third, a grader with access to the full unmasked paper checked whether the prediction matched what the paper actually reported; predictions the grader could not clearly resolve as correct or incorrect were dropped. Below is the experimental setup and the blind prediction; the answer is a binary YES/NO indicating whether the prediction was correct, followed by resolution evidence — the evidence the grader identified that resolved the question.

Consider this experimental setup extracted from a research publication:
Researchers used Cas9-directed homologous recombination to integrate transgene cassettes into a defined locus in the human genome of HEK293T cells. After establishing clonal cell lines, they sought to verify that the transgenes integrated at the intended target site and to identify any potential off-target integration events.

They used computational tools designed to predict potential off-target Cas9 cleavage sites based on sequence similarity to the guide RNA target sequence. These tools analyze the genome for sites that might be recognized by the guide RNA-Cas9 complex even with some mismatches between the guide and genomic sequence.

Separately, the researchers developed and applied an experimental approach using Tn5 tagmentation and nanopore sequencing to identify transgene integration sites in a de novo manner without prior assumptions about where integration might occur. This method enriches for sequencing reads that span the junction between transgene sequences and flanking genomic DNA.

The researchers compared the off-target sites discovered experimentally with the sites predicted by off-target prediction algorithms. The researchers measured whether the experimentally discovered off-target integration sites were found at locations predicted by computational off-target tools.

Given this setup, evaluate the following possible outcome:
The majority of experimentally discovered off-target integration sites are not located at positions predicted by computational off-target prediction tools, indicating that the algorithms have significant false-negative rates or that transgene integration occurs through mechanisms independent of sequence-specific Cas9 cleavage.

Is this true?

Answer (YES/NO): YES